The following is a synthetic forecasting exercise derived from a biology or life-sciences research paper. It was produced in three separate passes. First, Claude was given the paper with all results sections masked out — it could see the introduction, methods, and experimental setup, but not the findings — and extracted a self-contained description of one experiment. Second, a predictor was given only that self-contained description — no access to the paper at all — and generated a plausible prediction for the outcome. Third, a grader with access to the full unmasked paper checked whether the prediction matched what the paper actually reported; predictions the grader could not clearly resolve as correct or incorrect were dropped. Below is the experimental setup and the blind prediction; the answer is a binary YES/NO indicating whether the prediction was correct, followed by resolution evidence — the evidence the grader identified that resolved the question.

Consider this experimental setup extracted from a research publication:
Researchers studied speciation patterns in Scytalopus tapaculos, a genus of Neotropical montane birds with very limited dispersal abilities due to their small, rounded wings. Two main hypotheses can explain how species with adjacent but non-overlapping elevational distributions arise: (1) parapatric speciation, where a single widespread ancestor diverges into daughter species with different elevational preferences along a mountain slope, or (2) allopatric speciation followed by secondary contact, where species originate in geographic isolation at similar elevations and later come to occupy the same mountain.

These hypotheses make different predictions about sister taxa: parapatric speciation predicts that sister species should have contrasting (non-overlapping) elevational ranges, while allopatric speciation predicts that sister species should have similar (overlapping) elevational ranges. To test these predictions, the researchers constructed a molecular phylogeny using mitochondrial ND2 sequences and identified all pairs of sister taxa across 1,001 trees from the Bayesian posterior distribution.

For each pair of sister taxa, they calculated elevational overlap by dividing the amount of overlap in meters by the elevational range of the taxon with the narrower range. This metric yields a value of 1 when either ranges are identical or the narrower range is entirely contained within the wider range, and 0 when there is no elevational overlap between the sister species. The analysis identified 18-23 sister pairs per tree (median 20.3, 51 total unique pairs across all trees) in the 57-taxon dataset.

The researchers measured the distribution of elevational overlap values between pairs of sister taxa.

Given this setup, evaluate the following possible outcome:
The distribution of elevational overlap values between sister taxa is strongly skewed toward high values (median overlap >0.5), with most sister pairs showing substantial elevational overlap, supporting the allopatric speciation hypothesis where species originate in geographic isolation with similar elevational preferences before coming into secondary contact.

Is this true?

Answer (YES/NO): YES